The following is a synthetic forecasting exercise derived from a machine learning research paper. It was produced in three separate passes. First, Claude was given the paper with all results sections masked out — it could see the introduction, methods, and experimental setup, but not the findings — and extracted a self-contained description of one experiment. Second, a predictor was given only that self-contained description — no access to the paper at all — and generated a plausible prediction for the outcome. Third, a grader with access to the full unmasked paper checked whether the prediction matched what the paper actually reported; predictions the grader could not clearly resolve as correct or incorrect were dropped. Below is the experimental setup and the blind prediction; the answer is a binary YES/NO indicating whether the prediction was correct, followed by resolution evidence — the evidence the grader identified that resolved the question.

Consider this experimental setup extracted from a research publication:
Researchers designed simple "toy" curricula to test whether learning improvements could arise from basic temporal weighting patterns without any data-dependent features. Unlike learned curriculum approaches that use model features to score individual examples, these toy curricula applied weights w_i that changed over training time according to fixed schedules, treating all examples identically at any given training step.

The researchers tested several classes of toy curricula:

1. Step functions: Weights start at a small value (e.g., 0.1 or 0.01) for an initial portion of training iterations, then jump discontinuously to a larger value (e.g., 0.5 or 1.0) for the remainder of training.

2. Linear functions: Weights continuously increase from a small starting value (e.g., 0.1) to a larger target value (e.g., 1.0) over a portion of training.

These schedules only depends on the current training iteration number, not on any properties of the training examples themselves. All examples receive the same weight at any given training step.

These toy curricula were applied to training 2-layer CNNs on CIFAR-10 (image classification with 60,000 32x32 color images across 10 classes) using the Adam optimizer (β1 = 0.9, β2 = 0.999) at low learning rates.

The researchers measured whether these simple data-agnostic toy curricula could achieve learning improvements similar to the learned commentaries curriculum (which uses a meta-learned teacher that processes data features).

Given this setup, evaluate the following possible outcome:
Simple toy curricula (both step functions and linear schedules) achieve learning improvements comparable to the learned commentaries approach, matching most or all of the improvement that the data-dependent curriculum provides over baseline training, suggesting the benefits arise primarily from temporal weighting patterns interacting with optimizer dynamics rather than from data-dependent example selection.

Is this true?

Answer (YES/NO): YES